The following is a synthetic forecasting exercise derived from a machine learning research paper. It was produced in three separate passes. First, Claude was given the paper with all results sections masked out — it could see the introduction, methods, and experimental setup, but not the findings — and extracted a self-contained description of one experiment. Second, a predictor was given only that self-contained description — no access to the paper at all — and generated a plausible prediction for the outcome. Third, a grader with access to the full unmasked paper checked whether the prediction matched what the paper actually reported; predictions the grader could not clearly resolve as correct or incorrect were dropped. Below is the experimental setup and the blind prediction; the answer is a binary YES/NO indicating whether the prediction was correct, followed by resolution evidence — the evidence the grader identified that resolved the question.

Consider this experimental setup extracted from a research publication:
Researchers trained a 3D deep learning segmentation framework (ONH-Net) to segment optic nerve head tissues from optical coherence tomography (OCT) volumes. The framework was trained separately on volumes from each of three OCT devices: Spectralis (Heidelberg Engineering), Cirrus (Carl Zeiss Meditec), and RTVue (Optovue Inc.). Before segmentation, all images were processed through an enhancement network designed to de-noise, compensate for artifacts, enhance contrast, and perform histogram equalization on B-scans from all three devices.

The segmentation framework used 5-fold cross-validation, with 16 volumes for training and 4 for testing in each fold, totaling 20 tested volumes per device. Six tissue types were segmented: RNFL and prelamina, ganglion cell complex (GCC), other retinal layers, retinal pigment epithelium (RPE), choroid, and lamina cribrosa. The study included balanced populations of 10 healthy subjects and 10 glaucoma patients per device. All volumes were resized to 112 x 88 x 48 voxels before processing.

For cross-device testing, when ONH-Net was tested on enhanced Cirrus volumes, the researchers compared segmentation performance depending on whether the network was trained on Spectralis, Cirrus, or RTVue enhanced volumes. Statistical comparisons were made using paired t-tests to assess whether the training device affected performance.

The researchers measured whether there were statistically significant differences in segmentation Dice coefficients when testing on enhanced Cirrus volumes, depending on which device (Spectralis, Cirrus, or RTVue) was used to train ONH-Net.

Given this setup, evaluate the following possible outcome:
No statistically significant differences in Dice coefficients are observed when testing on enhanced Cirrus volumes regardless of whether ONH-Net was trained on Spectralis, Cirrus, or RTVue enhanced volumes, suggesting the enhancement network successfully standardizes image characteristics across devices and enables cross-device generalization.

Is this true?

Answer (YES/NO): YES